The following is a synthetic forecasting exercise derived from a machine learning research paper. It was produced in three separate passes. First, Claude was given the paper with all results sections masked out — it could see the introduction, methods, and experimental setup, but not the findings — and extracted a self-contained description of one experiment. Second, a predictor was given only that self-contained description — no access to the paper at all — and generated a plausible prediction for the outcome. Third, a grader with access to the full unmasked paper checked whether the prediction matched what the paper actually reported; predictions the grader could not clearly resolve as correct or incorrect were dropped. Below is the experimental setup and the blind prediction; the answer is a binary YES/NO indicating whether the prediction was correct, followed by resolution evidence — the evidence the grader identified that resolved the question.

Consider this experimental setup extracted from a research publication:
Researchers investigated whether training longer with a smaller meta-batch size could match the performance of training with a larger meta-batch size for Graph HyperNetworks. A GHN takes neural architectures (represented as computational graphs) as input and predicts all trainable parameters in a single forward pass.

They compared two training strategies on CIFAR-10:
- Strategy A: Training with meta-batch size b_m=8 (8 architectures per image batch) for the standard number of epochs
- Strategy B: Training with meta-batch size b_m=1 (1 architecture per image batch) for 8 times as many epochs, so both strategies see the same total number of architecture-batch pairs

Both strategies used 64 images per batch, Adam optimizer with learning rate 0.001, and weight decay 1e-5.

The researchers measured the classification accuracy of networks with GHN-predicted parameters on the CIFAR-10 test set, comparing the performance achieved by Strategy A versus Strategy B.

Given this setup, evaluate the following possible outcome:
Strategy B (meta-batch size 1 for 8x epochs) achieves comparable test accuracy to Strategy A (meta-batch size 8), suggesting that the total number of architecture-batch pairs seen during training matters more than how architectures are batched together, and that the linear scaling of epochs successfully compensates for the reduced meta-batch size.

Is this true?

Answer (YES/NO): NO